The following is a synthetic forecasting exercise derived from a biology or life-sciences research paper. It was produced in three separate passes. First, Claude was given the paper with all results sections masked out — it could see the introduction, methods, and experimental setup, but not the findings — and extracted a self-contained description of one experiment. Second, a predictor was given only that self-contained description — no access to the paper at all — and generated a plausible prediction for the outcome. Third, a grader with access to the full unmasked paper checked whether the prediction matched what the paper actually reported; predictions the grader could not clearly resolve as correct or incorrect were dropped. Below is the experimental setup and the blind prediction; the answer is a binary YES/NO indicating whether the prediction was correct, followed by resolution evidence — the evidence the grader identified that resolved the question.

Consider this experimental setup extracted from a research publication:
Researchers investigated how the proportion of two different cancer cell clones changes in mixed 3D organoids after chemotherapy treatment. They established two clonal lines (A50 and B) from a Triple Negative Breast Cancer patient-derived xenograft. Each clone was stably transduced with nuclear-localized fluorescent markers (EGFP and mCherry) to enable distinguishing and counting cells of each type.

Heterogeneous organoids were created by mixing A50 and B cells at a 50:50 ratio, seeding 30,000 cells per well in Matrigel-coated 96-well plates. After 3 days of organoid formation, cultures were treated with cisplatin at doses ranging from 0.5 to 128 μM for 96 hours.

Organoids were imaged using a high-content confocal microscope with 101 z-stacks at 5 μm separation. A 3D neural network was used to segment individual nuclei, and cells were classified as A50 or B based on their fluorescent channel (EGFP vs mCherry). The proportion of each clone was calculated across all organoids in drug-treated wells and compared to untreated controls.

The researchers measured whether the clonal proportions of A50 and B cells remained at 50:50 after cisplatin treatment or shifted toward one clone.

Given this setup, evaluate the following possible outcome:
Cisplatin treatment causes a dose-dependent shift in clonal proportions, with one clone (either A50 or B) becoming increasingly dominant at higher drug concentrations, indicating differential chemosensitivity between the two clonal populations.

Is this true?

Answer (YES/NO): NO